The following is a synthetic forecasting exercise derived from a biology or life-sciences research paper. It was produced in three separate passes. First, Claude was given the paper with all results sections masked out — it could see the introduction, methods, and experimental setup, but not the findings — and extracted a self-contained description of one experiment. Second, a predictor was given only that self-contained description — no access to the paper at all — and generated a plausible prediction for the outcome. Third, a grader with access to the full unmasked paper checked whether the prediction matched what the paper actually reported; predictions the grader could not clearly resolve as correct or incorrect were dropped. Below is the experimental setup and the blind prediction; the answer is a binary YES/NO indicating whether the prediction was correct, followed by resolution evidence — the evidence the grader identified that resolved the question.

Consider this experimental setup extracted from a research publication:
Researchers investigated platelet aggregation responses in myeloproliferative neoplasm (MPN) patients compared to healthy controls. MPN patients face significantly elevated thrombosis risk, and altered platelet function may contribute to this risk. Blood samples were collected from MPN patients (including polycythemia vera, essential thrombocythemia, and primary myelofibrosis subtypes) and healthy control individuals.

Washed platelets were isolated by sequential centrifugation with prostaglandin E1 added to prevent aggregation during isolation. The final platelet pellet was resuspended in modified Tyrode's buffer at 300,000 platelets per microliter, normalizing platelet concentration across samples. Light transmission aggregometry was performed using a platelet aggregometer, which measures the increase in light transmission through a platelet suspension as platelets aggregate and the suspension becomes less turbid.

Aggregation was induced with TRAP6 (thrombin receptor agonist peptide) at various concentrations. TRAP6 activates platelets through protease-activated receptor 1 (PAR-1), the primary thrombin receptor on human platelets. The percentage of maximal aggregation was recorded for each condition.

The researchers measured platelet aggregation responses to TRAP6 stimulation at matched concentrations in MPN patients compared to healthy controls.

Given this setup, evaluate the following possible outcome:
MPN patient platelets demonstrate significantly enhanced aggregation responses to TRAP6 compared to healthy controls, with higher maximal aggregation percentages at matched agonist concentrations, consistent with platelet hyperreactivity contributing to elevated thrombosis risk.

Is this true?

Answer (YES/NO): NO